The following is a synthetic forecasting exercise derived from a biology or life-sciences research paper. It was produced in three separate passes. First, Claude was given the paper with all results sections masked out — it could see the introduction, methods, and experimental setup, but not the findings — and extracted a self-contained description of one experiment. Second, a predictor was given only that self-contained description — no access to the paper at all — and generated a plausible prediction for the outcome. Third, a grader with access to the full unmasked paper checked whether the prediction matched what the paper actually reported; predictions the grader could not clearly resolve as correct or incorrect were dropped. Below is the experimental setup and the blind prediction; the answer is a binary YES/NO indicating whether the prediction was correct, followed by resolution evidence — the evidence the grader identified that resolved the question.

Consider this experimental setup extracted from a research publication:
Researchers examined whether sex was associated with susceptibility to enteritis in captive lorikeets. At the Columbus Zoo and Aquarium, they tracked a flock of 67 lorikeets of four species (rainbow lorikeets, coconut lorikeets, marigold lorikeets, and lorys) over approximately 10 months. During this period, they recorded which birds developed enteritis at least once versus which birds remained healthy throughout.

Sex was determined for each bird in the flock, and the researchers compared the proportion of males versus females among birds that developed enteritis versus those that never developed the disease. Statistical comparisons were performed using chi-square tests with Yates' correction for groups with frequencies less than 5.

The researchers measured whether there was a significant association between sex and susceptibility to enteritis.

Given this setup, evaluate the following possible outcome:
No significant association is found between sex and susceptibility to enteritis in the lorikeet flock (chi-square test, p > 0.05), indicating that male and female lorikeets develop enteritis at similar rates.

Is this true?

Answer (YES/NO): YES